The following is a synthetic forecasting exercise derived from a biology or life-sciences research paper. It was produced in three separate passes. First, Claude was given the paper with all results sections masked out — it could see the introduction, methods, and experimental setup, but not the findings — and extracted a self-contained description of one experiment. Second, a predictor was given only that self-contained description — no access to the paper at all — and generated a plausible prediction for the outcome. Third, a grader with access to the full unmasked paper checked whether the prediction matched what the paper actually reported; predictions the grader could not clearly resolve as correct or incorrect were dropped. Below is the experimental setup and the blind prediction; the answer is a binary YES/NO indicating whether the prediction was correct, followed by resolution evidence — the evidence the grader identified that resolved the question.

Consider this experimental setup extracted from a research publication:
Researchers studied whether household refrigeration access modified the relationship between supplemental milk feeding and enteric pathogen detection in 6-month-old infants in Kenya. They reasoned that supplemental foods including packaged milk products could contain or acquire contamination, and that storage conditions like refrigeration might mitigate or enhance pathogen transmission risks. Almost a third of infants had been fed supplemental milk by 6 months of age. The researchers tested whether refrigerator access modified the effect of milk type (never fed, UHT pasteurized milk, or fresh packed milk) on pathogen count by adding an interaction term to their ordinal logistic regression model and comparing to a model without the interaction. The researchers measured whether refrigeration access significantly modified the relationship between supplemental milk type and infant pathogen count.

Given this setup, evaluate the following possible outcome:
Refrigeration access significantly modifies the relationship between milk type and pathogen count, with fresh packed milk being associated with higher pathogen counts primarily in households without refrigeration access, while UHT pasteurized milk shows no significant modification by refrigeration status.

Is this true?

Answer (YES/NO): NO